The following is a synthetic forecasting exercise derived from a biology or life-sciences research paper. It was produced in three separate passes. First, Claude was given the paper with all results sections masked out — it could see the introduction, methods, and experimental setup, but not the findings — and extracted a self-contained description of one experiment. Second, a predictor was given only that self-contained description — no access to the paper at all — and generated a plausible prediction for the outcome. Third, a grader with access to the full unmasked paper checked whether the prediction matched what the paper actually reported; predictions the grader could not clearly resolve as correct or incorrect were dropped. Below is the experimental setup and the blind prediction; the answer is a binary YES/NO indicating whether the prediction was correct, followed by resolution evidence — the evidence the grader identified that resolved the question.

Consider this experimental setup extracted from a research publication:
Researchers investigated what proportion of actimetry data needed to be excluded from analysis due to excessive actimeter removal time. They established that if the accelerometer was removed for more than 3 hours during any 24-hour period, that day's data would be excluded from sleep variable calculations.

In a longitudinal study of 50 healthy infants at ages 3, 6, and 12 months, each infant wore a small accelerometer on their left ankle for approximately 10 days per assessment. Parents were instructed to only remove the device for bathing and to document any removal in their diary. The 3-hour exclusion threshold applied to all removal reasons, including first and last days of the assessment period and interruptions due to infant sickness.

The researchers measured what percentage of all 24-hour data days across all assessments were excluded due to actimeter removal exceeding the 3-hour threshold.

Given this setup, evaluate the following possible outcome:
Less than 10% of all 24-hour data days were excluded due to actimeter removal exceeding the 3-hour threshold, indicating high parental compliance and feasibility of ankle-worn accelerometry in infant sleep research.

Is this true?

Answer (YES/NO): NO